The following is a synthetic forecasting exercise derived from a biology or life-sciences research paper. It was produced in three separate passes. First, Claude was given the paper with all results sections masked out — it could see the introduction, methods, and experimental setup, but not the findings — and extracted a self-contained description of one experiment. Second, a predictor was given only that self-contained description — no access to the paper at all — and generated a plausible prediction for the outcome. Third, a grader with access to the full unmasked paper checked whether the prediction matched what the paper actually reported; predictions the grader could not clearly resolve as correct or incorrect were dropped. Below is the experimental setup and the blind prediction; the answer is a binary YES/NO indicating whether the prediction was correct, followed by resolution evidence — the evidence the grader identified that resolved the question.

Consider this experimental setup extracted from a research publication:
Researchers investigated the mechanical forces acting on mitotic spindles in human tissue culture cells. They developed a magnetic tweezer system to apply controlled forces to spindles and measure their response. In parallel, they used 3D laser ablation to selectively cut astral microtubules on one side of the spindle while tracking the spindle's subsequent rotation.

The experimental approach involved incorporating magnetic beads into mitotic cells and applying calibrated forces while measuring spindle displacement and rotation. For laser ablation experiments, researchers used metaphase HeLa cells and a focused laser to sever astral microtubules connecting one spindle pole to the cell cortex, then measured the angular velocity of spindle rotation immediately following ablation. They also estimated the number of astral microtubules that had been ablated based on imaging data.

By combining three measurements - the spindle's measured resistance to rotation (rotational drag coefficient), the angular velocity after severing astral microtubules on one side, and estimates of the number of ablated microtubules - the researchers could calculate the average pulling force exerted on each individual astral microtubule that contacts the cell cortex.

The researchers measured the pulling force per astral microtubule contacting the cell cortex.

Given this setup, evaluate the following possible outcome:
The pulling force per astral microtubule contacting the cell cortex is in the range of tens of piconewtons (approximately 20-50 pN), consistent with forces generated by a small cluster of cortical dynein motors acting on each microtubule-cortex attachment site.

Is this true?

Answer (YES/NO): NO